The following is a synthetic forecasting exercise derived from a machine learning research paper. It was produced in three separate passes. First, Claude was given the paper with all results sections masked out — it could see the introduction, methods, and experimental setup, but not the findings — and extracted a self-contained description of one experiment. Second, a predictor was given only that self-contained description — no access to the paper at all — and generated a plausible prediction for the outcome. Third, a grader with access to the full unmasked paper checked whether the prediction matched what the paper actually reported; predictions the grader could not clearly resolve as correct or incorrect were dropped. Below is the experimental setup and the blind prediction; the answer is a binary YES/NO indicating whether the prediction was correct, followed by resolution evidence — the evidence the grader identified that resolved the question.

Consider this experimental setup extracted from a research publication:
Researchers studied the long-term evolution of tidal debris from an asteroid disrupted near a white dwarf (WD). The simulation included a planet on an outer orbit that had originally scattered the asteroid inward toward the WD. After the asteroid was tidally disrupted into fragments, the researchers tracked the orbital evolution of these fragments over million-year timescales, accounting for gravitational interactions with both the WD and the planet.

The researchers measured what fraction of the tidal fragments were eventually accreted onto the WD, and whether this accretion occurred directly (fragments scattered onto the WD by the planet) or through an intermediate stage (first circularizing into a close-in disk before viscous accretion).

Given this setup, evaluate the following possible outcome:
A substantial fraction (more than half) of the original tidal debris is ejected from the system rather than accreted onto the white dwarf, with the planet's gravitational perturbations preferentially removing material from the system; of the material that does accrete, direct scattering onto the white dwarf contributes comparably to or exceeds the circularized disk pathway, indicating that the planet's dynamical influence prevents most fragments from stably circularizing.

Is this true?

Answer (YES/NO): NO